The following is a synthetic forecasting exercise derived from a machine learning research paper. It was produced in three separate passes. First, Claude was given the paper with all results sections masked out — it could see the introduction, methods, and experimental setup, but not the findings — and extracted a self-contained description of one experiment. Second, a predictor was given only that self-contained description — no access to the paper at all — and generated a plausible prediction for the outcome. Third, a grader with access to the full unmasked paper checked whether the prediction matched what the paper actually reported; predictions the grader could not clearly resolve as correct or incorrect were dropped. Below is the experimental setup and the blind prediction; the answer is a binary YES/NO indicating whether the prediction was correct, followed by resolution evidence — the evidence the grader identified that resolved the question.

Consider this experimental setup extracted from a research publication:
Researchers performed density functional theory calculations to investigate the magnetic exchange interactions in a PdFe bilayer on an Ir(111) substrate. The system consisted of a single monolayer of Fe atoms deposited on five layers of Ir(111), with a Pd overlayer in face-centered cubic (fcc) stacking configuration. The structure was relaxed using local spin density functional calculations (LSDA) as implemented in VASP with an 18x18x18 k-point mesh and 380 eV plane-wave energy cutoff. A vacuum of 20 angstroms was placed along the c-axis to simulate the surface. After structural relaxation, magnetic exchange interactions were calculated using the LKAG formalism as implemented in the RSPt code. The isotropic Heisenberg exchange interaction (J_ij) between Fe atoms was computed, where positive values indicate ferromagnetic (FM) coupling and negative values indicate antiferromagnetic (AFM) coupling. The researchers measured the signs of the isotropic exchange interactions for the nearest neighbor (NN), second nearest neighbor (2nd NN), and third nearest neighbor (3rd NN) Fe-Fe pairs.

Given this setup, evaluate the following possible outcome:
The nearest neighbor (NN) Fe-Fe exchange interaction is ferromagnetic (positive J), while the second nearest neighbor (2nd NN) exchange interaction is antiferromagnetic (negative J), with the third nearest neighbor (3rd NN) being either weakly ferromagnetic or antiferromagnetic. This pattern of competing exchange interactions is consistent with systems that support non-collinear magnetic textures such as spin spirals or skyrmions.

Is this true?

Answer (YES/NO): YES